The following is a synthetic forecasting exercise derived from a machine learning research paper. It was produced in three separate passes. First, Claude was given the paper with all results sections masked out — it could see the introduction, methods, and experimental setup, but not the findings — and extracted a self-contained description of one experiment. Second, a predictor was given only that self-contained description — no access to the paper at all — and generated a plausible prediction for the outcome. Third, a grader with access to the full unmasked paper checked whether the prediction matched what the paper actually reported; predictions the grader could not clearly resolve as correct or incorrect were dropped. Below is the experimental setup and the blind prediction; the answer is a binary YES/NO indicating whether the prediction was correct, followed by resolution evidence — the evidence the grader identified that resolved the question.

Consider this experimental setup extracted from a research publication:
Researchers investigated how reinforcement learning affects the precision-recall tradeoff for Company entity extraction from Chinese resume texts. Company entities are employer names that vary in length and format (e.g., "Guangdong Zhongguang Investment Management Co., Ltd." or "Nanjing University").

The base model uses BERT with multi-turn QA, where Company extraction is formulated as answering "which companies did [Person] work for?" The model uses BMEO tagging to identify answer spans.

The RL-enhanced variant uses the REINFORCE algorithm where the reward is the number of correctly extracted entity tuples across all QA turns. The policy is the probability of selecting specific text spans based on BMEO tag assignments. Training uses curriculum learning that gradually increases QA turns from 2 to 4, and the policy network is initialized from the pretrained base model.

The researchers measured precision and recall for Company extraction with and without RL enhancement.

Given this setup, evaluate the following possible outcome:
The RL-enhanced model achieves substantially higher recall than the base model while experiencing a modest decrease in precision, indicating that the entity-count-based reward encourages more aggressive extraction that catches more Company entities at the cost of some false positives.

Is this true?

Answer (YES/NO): NO